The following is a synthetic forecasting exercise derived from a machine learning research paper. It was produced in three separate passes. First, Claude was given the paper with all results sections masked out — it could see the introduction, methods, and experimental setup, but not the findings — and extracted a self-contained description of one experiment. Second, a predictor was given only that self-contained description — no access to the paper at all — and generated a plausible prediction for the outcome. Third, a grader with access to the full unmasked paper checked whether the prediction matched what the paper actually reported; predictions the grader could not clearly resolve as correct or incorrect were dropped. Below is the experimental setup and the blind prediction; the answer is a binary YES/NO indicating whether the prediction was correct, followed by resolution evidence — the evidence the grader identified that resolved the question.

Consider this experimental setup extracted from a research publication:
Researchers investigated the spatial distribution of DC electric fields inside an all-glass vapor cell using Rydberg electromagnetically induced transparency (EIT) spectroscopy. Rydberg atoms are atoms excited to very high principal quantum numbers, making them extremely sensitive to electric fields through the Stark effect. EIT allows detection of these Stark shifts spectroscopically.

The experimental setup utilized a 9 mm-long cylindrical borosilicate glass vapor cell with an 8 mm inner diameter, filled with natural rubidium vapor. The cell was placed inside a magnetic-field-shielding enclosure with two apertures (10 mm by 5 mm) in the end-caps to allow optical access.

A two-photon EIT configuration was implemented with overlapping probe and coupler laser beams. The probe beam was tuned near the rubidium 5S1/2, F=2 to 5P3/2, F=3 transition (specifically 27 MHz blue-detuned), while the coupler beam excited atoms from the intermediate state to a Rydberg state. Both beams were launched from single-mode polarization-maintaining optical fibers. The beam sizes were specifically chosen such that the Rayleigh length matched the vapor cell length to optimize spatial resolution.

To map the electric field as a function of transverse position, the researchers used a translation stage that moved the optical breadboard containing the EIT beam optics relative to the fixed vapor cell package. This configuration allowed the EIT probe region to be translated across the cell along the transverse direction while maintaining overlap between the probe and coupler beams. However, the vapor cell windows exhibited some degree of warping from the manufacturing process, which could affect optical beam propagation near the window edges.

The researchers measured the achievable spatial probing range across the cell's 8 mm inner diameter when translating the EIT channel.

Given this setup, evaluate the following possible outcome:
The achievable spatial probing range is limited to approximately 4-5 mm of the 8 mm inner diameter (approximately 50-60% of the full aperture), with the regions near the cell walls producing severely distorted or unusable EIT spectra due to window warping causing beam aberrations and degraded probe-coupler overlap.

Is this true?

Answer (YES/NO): NO